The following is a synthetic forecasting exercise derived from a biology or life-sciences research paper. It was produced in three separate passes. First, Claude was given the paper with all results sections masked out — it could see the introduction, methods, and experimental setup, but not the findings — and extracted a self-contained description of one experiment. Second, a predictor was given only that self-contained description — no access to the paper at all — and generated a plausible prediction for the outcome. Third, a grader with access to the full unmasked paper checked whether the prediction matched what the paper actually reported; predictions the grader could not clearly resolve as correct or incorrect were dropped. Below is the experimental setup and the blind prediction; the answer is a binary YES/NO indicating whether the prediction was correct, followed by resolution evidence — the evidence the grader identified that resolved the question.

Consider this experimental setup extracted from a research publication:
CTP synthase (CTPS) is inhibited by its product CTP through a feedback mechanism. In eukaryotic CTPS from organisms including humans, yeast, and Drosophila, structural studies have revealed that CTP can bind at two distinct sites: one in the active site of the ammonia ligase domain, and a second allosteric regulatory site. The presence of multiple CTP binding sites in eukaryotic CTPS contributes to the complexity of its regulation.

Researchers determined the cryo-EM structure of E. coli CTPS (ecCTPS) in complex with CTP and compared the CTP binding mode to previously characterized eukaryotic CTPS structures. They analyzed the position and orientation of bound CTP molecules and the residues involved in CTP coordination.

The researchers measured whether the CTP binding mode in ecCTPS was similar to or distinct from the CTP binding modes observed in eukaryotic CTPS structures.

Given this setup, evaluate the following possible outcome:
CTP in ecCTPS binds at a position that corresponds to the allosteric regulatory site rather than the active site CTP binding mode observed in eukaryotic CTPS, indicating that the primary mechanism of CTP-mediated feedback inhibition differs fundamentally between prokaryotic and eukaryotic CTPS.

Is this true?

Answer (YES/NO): NO